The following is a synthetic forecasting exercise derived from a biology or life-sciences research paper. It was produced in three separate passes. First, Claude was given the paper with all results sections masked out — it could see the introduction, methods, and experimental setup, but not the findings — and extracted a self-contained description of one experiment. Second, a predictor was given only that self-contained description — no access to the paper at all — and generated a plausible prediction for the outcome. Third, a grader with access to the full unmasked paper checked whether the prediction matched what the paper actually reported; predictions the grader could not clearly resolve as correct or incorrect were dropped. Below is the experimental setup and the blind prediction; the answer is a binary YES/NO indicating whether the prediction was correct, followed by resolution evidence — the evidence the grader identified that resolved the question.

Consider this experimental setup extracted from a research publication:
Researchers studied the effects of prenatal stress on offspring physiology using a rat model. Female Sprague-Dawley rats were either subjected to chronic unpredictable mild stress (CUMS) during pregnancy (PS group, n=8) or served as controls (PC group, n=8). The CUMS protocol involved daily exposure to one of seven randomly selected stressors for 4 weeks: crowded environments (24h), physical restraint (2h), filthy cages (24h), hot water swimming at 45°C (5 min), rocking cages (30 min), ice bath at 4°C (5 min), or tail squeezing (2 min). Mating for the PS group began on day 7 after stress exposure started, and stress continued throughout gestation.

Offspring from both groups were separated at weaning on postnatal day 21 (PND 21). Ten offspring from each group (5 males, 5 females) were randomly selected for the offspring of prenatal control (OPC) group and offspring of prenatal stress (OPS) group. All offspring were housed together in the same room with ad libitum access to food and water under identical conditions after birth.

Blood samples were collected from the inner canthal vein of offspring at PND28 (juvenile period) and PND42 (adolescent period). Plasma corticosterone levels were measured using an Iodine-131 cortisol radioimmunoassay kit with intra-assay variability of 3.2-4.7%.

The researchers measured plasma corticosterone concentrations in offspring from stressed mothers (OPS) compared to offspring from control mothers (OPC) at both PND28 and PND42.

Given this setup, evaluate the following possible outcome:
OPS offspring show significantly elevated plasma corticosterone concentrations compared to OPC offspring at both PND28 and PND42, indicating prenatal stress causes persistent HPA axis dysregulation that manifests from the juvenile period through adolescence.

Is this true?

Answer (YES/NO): YES